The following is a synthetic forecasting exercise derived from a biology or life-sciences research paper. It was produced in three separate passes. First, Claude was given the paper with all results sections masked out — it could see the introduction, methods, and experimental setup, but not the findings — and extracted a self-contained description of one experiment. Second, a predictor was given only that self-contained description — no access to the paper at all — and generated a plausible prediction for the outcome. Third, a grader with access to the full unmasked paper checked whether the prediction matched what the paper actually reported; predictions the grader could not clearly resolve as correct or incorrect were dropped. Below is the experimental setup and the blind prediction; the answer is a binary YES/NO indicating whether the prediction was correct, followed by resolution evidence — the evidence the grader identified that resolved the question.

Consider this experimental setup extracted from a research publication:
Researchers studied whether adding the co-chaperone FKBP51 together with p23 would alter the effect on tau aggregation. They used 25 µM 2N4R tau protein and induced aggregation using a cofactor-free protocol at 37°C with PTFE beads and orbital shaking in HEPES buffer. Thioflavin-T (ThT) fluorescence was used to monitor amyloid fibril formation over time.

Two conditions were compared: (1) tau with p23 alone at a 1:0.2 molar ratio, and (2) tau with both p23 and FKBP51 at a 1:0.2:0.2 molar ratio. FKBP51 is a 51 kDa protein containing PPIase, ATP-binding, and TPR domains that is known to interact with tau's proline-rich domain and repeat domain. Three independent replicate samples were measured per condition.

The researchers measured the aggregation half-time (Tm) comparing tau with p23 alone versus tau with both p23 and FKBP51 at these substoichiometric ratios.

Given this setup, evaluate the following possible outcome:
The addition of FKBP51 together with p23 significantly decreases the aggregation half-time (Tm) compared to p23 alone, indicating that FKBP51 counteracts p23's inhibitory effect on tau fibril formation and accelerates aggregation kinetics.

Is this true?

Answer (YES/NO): NO